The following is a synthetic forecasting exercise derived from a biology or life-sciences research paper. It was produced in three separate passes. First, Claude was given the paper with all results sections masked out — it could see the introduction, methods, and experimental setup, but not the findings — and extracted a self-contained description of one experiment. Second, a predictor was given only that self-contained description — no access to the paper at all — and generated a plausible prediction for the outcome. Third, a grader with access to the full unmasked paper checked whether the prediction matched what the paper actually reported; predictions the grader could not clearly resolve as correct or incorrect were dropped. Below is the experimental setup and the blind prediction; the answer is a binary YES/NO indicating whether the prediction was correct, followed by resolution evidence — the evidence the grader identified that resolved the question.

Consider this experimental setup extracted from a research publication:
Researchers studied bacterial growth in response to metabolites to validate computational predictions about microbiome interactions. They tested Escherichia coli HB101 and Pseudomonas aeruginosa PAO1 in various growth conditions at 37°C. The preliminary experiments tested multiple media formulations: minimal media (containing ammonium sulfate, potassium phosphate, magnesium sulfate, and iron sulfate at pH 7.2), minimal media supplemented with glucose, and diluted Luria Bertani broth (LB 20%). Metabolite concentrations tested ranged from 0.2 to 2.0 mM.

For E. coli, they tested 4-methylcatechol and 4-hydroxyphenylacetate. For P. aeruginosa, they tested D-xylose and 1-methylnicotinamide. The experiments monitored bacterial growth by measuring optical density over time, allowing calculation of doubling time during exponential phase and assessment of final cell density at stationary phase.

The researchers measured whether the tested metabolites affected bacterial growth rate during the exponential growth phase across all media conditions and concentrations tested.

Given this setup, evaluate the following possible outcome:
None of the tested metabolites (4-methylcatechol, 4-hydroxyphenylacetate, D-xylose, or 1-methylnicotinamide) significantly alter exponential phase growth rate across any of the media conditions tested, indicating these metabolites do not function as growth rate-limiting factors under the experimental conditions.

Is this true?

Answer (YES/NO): YES